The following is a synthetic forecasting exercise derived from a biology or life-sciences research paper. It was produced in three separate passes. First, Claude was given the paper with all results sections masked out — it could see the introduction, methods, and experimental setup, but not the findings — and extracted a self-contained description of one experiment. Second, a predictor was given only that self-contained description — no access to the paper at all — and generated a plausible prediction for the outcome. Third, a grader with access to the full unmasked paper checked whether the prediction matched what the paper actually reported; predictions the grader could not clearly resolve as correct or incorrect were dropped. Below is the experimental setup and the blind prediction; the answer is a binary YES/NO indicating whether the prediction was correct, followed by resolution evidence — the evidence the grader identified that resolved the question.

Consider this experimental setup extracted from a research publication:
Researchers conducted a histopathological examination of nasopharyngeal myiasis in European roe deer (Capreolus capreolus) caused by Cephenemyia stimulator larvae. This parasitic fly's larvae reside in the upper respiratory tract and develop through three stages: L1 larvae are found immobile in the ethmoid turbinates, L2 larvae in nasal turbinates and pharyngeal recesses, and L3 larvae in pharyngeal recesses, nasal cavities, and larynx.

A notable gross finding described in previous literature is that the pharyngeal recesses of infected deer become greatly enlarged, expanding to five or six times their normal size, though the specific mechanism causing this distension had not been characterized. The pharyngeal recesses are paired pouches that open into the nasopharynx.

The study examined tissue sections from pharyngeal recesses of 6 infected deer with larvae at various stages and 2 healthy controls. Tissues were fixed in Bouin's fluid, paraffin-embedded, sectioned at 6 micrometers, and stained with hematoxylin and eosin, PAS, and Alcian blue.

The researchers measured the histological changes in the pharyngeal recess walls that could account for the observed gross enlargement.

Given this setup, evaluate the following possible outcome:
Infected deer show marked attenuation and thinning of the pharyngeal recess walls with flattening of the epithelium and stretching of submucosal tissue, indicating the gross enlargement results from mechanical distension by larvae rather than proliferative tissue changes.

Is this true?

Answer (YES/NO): NO